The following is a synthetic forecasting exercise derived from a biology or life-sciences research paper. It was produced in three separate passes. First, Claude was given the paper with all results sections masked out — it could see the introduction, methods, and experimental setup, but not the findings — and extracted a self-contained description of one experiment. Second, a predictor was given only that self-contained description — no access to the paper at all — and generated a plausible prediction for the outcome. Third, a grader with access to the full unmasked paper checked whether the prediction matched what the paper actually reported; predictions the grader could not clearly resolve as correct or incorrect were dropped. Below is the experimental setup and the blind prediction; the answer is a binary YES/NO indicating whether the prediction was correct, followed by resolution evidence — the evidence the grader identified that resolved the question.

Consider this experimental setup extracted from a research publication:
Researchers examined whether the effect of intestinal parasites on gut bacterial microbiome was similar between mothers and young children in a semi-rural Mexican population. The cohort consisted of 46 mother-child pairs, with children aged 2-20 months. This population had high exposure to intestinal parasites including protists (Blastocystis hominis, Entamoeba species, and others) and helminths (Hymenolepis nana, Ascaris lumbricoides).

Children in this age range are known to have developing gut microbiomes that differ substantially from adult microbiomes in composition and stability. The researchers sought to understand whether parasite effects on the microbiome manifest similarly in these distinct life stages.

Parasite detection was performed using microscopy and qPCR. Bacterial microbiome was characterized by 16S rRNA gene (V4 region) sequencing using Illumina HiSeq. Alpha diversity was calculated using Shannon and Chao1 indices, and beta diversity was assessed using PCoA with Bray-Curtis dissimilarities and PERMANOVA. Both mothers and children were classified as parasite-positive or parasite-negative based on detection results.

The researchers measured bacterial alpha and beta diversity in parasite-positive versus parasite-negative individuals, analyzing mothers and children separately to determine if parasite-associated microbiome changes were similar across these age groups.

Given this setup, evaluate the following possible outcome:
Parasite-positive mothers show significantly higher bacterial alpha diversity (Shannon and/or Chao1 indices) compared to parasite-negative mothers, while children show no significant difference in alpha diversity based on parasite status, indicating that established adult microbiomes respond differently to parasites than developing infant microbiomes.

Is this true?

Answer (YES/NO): NO